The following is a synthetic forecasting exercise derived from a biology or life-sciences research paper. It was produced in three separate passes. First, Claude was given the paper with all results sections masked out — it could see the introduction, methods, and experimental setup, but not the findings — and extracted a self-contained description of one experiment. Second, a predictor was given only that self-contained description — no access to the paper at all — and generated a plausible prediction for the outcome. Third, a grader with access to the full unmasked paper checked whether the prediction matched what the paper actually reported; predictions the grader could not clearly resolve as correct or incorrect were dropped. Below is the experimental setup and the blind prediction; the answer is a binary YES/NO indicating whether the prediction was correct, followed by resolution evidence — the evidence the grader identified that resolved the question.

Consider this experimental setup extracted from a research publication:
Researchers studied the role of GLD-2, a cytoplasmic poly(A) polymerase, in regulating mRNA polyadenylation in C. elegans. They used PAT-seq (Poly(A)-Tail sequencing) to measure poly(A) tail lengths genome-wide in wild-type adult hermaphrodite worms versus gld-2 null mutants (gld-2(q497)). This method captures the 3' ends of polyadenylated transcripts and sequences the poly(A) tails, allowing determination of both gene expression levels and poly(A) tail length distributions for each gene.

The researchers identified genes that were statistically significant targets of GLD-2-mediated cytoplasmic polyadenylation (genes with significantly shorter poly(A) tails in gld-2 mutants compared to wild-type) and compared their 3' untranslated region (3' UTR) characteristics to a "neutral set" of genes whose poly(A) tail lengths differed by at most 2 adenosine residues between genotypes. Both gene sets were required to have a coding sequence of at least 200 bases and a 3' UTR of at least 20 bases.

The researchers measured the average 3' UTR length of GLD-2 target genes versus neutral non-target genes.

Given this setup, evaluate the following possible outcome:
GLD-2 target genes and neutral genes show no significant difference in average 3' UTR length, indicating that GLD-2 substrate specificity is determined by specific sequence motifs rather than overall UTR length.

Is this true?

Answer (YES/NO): NO